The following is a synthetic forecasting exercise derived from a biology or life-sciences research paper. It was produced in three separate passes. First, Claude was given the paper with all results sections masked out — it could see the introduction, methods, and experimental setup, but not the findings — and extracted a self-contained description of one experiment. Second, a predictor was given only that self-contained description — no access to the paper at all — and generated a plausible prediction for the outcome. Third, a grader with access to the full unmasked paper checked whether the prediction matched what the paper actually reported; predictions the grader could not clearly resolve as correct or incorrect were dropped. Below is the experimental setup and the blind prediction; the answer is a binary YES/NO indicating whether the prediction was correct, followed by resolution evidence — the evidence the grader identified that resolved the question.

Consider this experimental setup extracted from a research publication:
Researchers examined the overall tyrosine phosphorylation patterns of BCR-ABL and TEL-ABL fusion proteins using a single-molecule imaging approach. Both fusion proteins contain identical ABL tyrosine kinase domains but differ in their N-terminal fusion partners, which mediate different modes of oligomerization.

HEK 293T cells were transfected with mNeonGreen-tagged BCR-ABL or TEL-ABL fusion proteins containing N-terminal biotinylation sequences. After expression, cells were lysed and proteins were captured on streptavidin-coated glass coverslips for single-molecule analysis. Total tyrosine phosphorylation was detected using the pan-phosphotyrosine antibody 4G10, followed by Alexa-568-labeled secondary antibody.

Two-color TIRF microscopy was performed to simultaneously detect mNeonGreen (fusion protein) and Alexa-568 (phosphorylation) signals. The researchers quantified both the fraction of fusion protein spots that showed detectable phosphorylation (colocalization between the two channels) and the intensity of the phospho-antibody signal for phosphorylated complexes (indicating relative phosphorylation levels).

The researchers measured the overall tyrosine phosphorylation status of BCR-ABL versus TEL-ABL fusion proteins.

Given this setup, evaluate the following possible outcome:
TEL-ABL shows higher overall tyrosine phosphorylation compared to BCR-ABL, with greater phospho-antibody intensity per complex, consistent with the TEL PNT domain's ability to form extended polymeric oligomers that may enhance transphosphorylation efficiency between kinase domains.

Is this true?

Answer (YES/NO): YES